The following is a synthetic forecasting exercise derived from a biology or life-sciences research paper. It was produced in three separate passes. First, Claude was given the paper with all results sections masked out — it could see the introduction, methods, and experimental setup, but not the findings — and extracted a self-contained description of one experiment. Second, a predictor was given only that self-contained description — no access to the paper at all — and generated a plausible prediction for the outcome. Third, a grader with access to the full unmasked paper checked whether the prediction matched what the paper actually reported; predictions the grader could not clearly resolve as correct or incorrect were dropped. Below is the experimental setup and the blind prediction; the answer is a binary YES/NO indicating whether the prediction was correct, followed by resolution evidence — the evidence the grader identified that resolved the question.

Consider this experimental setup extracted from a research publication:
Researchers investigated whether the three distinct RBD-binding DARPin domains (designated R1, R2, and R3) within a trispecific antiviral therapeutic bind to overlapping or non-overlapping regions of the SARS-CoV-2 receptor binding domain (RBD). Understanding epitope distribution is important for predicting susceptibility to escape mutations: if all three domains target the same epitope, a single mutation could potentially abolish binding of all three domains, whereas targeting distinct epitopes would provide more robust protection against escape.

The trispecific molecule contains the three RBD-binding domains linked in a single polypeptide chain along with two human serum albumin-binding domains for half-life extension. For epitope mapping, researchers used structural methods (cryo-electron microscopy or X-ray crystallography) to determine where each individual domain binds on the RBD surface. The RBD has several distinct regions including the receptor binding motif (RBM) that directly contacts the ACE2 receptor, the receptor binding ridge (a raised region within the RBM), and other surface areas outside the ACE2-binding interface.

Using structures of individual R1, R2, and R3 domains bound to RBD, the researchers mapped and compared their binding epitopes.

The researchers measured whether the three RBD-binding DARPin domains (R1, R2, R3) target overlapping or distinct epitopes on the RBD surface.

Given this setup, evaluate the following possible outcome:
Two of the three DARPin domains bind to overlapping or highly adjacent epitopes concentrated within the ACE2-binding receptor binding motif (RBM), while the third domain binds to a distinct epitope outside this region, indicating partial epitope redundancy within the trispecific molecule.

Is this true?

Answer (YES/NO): NO